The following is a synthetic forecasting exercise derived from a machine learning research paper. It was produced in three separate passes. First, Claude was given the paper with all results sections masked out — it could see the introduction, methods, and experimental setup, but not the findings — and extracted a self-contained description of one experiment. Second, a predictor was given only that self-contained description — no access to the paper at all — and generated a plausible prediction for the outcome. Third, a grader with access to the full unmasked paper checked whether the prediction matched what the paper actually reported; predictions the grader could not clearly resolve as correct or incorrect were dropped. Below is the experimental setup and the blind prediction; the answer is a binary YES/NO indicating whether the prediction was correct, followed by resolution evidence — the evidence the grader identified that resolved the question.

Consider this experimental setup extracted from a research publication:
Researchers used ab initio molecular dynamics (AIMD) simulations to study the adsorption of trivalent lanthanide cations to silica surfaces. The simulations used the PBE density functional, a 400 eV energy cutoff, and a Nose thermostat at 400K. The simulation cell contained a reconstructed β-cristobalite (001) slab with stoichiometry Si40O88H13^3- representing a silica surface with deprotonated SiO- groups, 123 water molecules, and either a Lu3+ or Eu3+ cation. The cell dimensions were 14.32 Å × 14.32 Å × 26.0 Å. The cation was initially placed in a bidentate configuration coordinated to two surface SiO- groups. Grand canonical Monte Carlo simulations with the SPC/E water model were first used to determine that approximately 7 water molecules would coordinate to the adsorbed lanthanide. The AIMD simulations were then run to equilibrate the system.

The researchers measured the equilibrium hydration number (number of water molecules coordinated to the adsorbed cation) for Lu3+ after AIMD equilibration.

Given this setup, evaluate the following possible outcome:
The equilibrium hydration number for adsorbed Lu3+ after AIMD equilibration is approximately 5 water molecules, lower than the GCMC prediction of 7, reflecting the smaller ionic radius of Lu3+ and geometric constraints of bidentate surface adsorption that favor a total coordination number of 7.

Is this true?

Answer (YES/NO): NO